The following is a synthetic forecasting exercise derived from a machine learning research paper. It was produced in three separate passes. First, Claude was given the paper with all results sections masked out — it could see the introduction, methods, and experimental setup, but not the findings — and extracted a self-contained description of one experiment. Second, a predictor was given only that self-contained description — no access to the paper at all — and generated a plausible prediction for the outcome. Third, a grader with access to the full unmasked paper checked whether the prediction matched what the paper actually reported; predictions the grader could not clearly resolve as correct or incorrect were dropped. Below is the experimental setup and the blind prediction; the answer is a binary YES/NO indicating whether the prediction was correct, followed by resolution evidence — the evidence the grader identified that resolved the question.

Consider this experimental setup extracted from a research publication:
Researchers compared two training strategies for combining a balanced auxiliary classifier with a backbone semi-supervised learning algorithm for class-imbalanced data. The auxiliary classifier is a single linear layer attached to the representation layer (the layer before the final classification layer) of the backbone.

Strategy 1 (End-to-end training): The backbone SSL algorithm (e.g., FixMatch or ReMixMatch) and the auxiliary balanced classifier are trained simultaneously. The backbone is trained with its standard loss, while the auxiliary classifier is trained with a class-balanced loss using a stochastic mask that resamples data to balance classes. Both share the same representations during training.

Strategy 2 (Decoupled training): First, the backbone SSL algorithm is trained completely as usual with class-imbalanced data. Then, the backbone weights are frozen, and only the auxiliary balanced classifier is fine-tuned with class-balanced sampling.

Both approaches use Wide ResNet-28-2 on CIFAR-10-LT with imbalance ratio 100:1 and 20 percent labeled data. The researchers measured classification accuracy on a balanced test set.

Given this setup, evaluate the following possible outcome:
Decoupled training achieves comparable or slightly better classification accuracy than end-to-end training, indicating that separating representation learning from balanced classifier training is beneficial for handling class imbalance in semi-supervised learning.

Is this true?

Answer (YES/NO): NO